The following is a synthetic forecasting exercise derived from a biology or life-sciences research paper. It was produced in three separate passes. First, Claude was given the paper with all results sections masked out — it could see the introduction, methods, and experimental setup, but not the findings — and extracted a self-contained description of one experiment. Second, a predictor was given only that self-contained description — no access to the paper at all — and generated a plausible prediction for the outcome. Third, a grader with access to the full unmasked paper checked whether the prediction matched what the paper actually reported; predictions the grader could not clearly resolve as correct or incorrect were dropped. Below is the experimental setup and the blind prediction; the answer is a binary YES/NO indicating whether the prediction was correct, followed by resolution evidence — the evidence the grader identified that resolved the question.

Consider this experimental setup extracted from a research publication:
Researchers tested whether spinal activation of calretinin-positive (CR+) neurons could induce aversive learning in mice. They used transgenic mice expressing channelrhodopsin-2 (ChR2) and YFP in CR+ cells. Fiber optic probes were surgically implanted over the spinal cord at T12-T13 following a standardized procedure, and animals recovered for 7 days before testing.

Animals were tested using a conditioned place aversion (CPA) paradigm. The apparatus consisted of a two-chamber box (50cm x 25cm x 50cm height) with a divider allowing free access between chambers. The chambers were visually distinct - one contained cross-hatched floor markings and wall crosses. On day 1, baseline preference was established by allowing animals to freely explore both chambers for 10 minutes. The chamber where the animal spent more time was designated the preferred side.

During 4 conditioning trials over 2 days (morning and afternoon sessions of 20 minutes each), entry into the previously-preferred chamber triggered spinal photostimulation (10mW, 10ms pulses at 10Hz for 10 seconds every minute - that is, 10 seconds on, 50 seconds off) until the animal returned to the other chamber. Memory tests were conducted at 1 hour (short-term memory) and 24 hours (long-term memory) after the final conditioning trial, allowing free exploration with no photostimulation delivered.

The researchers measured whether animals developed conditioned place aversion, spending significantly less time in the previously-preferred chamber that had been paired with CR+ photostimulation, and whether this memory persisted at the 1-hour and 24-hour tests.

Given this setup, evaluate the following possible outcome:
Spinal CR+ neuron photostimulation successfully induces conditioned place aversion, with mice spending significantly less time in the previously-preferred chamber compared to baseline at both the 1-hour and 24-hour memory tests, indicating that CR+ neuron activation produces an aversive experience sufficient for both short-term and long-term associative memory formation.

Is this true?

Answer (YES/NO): YES